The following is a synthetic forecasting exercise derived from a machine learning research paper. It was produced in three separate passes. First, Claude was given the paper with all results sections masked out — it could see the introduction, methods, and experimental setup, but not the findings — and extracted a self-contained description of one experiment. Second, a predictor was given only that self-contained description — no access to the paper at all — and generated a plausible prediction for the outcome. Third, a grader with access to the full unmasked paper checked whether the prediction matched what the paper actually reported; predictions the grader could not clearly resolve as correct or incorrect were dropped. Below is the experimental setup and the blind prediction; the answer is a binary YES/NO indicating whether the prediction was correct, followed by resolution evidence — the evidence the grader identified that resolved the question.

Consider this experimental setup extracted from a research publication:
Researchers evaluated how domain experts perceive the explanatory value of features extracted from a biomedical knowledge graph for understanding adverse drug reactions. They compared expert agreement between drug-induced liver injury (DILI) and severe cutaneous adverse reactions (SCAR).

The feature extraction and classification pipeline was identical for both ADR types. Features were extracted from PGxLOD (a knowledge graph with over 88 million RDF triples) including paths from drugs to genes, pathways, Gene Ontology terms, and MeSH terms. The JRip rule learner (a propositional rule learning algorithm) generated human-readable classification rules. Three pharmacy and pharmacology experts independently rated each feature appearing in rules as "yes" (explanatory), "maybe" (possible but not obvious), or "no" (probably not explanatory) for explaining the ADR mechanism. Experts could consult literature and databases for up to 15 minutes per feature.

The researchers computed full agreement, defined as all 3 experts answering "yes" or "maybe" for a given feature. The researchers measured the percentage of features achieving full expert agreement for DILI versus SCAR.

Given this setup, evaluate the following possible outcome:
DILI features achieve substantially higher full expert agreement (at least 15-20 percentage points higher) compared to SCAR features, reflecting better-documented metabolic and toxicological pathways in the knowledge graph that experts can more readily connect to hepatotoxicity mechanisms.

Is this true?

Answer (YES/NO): YES